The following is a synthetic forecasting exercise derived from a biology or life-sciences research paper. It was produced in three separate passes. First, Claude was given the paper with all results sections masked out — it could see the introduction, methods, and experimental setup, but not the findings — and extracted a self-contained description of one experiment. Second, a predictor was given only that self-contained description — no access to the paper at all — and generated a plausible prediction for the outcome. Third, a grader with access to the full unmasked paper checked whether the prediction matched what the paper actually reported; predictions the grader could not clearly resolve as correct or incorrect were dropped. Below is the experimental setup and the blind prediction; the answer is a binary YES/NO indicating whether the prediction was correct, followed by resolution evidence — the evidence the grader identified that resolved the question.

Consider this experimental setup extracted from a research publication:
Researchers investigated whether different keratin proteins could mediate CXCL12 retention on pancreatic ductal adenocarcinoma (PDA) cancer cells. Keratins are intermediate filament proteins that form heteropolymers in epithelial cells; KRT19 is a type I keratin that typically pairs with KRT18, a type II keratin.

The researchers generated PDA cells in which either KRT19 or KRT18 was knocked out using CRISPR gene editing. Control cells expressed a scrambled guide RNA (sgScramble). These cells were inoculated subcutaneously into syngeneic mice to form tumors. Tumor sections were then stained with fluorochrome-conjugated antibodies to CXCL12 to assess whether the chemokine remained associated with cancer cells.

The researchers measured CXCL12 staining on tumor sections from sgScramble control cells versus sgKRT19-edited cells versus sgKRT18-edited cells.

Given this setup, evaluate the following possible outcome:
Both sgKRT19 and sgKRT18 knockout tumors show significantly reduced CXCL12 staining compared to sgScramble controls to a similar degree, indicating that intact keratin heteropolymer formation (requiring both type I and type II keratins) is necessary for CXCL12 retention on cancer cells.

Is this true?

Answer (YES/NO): NO